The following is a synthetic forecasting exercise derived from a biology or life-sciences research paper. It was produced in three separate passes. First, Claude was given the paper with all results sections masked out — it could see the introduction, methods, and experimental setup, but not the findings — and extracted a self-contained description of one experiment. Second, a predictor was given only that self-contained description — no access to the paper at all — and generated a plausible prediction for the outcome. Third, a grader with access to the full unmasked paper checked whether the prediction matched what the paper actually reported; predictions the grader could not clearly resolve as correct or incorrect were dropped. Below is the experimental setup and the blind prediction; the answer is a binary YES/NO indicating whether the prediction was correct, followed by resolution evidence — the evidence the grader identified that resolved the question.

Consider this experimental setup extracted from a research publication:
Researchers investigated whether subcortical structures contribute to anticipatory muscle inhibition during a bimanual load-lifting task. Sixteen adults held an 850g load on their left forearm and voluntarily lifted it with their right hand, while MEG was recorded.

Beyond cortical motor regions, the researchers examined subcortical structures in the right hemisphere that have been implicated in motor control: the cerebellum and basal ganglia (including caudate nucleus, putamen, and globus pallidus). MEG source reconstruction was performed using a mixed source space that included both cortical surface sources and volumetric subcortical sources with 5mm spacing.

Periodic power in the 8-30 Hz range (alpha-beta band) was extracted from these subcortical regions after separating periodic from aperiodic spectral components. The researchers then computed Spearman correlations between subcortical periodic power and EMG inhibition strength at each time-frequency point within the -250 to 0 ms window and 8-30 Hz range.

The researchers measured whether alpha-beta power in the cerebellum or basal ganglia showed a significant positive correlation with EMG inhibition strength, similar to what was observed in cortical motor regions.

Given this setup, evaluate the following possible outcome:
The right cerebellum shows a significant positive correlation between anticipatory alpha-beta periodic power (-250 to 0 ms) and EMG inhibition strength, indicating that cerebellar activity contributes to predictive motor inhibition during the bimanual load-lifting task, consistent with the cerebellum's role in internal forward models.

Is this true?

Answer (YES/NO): NO